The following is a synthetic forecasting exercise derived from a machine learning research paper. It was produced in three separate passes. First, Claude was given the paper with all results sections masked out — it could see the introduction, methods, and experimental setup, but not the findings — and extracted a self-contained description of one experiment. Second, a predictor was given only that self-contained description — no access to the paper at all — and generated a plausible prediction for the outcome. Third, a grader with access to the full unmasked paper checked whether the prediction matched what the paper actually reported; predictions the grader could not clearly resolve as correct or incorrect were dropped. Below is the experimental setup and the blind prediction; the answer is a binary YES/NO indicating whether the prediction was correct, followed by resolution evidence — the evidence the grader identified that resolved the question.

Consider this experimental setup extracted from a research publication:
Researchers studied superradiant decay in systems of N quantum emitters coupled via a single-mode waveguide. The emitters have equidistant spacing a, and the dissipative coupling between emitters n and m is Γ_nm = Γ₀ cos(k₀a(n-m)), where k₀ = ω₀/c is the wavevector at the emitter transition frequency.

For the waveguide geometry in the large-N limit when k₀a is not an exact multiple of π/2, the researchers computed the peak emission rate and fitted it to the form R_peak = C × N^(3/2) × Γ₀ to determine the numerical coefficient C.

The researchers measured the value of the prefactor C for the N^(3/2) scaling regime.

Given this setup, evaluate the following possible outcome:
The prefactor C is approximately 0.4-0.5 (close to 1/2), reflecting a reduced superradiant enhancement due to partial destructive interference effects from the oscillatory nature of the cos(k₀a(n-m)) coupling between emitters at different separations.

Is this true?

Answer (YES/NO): NO